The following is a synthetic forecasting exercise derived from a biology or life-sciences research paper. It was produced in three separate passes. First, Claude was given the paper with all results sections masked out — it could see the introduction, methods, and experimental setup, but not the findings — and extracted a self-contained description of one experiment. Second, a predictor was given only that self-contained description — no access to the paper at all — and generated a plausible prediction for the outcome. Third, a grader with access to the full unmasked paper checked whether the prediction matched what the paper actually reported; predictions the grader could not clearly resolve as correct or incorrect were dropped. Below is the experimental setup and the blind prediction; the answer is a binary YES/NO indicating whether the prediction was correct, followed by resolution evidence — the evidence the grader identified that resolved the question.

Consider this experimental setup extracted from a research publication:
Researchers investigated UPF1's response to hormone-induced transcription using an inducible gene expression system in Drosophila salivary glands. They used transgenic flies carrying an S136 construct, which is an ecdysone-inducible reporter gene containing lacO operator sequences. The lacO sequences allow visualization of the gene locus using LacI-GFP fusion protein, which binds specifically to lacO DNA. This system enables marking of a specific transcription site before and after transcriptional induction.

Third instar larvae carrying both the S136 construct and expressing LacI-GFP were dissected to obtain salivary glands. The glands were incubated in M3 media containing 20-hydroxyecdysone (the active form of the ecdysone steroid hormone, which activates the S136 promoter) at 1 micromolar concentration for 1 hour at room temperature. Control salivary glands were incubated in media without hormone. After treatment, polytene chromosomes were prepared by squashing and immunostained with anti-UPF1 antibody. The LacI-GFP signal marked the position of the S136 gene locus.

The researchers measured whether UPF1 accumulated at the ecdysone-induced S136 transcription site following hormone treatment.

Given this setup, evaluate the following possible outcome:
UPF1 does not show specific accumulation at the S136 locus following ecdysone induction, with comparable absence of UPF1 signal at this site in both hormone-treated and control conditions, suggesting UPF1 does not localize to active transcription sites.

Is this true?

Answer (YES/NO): NO